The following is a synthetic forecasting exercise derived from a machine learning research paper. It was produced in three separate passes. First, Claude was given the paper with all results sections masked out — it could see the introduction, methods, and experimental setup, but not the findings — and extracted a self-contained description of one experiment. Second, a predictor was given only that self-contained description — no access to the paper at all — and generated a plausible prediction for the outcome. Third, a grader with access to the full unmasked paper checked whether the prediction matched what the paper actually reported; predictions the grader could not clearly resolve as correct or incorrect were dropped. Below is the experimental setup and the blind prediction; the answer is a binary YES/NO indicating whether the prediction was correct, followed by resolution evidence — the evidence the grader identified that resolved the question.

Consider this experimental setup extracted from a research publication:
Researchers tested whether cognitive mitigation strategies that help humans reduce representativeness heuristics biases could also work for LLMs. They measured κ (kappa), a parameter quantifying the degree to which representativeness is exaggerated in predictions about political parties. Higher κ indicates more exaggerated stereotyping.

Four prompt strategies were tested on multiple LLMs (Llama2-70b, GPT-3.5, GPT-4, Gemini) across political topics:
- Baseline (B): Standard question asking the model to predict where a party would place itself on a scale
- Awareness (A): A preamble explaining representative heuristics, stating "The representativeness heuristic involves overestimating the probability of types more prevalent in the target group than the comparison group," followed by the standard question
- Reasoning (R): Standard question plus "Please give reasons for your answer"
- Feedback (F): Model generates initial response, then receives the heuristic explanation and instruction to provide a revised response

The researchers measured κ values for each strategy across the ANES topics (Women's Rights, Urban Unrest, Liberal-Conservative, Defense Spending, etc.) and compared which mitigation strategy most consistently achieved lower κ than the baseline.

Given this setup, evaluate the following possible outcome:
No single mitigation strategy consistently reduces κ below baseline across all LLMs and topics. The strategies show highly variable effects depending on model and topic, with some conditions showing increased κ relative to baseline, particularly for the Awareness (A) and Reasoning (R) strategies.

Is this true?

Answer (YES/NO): YES